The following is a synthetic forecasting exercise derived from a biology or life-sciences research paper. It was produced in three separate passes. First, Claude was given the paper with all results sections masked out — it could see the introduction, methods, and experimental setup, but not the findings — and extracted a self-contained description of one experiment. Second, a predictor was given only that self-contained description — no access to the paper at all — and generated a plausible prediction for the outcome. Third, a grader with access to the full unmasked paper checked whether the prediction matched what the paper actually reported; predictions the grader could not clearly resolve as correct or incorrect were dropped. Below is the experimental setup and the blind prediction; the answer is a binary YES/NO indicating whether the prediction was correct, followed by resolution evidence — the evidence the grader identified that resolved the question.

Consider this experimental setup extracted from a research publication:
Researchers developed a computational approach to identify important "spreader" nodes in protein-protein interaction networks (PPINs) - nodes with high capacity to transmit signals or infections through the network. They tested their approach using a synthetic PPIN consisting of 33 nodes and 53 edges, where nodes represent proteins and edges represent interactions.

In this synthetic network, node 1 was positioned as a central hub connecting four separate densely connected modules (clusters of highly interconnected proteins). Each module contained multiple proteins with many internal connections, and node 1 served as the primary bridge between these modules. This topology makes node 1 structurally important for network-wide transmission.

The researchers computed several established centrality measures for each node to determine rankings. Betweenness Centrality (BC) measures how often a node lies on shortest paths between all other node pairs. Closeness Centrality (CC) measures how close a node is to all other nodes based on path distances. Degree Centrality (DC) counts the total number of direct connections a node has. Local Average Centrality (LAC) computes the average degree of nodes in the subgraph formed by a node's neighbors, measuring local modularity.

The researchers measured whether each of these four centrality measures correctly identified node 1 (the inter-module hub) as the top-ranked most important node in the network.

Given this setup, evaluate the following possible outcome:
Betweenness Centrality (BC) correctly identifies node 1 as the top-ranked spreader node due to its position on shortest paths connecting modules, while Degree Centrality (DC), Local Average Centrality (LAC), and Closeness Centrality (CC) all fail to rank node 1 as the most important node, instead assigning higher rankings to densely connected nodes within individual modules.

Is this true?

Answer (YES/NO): NO